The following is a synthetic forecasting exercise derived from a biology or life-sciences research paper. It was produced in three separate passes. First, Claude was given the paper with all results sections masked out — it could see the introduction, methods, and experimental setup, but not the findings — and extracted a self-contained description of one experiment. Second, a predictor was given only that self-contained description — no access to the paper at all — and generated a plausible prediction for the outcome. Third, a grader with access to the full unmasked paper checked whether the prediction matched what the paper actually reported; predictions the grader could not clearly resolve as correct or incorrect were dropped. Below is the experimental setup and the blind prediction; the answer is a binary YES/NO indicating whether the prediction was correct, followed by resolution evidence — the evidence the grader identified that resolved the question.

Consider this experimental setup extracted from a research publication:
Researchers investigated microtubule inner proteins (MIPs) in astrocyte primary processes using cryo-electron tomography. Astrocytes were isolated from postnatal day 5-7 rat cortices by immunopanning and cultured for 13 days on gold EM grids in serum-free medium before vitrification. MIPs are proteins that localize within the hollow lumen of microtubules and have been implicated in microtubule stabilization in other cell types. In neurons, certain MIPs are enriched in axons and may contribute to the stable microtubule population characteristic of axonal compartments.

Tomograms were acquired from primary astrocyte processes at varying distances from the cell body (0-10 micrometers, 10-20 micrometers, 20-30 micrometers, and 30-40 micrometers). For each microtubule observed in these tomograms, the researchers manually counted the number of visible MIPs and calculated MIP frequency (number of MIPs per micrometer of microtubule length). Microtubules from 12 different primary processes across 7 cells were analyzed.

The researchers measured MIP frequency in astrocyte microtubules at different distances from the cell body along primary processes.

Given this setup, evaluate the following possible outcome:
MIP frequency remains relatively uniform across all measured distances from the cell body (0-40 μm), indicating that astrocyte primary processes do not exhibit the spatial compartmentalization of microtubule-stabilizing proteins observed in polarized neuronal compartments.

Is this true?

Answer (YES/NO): NO